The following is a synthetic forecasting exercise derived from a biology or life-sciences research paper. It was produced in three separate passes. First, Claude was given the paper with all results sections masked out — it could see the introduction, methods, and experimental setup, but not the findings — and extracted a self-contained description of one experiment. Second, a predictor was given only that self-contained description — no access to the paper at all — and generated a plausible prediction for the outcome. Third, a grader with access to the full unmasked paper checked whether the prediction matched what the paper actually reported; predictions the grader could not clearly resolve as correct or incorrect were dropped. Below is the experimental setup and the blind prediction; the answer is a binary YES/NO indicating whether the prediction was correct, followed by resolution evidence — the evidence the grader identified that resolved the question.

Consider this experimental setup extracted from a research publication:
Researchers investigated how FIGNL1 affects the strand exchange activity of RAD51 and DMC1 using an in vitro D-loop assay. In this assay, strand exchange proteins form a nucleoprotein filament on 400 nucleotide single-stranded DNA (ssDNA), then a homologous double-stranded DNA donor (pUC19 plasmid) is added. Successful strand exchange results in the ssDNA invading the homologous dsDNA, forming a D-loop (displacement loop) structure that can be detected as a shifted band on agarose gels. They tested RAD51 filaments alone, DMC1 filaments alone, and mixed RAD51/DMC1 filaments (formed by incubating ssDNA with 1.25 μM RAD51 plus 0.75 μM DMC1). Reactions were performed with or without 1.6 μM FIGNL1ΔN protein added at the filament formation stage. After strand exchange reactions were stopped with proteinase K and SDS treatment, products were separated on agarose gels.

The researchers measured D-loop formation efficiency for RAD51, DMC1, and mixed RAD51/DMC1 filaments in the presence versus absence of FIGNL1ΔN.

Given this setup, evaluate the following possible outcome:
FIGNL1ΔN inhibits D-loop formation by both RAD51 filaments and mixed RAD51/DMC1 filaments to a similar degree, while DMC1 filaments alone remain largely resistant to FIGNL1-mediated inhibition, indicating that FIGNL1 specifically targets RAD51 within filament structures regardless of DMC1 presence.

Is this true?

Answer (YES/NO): NO